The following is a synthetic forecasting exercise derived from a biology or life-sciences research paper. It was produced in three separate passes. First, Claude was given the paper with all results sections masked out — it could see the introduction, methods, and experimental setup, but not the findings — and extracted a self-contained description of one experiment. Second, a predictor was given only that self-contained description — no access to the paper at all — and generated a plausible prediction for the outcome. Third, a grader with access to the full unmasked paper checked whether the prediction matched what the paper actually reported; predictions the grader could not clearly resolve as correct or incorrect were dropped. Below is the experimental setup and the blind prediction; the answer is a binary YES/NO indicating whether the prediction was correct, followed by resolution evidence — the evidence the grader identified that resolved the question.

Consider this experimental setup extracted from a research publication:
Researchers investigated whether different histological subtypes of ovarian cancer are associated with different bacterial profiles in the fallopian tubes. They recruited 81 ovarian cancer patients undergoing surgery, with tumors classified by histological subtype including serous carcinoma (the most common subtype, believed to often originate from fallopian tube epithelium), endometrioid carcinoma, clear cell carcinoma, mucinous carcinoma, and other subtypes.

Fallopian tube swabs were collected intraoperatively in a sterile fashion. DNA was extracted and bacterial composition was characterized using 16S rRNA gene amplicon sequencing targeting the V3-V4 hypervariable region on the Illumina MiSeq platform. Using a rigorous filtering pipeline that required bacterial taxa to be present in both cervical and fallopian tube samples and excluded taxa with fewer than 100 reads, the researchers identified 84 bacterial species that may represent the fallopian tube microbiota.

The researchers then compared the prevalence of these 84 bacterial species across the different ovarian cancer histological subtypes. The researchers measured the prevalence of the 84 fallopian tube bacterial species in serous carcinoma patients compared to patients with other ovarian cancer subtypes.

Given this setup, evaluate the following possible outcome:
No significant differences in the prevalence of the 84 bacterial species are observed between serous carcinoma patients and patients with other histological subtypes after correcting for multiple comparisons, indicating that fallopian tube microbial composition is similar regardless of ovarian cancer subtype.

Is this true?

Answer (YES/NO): NO